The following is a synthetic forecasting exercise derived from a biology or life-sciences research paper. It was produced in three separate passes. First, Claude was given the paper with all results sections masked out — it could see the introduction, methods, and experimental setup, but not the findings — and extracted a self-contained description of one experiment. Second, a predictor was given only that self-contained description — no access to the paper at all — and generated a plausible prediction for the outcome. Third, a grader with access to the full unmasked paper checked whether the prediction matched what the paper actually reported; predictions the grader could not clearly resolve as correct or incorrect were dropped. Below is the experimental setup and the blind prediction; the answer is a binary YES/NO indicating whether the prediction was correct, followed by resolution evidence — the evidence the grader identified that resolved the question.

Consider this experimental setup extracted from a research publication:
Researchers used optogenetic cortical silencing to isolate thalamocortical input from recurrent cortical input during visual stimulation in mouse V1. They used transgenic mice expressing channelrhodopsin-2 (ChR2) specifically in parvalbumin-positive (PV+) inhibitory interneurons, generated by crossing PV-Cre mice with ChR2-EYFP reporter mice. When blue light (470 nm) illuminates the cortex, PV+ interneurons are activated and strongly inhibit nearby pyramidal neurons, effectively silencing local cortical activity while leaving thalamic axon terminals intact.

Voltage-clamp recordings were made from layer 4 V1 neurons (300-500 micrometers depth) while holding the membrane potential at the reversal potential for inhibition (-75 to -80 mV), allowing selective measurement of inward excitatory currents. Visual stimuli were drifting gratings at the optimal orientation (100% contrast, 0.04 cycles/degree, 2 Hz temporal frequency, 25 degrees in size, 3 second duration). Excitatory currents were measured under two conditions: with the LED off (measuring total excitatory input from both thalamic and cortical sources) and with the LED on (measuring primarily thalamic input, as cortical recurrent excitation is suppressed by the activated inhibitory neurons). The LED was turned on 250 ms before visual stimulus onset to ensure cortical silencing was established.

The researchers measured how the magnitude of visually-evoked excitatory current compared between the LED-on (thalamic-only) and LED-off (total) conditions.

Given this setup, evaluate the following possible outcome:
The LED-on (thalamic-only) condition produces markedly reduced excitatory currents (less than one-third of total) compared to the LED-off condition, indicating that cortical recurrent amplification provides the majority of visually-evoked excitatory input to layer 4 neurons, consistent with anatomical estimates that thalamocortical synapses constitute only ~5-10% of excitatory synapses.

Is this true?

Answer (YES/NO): NO